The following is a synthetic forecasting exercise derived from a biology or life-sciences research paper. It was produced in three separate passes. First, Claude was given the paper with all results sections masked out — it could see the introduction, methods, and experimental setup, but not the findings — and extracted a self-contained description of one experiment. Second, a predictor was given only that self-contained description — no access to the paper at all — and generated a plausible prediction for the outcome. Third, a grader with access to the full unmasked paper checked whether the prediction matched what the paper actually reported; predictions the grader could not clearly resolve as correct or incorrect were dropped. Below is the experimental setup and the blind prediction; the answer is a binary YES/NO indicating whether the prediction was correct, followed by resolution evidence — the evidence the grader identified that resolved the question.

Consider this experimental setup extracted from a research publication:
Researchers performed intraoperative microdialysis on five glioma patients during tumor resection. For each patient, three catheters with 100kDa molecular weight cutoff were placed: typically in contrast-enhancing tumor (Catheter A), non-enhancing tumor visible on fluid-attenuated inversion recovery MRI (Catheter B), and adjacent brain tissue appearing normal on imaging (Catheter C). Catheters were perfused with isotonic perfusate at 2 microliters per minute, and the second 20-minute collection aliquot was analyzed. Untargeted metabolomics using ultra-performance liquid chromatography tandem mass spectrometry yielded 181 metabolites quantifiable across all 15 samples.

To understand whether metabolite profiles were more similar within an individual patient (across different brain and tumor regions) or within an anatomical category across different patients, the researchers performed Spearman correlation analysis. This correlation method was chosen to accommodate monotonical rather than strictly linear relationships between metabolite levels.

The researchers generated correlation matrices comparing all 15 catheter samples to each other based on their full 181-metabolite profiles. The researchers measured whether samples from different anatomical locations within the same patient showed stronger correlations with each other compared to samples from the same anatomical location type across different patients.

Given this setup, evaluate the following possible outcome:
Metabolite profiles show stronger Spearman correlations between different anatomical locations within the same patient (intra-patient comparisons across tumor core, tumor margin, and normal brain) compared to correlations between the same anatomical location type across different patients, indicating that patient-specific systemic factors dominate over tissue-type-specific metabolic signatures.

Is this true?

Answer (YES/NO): NO